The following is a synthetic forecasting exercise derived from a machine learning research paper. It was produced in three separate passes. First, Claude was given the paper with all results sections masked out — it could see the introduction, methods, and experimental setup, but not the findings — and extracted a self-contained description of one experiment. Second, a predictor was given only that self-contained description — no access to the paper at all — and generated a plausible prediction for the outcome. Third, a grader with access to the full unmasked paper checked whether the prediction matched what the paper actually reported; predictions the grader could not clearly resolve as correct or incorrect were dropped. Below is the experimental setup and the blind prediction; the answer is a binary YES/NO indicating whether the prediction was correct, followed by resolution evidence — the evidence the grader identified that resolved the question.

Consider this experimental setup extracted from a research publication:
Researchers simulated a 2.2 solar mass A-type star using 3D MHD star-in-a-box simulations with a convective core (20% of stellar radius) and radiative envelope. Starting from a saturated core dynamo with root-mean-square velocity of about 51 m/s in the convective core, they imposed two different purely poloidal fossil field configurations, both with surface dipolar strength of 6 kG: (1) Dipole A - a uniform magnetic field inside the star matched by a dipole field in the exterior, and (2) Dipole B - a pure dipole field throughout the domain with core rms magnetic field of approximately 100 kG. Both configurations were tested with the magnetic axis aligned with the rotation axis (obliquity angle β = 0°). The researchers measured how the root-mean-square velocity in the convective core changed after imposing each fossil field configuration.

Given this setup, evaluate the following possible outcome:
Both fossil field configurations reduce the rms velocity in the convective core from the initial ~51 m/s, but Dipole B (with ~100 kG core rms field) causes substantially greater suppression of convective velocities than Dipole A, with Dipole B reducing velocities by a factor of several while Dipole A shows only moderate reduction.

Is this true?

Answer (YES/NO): NO